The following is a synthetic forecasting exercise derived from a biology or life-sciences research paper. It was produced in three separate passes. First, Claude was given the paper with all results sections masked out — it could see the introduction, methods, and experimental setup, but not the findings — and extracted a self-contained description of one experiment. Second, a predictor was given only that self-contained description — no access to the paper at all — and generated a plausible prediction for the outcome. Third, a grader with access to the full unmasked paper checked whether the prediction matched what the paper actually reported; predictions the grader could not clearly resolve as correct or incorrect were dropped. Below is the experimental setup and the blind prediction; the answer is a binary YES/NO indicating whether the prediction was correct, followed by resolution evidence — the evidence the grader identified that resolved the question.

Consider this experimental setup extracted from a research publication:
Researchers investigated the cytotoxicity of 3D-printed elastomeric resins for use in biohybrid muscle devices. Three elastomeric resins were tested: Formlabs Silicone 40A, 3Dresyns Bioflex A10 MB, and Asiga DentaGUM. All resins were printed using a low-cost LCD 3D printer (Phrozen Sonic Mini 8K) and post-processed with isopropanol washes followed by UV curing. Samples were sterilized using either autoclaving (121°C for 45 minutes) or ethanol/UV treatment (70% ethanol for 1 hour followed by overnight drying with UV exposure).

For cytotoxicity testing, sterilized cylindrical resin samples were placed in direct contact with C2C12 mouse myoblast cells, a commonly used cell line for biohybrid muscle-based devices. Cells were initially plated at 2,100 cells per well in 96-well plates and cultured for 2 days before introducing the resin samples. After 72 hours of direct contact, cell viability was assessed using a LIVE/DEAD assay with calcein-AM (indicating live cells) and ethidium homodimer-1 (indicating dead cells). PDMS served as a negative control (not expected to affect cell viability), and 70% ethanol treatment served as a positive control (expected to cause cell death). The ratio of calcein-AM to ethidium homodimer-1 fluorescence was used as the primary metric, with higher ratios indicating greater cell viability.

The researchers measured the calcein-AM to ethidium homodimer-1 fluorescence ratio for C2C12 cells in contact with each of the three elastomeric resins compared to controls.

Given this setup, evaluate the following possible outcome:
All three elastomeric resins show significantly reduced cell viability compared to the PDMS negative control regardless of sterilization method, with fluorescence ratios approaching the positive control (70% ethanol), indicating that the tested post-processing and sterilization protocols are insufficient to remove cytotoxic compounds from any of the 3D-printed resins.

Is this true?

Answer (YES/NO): NO